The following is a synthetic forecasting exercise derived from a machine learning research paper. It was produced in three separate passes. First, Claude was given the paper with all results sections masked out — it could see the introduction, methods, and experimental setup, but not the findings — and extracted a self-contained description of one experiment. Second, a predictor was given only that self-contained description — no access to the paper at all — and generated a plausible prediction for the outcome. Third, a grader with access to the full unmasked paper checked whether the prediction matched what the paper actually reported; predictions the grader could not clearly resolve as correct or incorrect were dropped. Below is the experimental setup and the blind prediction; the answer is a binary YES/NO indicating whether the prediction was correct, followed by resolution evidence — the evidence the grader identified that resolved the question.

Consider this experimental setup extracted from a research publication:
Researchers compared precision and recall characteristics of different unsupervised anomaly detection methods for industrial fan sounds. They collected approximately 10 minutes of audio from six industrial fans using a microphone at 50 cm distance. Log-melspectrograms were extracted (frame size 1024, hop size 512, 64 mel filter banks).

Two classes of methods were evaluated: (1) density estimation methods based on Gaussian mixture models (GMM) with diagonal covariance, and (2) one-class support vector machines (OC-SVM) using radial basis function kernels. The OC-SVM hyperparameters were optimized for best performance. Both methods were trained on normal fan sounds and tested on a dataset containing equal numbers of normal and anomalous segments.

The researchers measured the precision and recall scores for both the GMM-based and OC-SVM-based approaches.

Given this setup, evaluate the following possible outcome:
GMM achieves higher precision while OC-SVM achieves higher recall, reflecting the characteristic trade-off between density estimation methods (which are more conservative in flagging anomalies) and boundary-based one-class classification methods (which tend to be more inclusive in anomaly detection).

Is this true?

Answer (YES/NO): YES